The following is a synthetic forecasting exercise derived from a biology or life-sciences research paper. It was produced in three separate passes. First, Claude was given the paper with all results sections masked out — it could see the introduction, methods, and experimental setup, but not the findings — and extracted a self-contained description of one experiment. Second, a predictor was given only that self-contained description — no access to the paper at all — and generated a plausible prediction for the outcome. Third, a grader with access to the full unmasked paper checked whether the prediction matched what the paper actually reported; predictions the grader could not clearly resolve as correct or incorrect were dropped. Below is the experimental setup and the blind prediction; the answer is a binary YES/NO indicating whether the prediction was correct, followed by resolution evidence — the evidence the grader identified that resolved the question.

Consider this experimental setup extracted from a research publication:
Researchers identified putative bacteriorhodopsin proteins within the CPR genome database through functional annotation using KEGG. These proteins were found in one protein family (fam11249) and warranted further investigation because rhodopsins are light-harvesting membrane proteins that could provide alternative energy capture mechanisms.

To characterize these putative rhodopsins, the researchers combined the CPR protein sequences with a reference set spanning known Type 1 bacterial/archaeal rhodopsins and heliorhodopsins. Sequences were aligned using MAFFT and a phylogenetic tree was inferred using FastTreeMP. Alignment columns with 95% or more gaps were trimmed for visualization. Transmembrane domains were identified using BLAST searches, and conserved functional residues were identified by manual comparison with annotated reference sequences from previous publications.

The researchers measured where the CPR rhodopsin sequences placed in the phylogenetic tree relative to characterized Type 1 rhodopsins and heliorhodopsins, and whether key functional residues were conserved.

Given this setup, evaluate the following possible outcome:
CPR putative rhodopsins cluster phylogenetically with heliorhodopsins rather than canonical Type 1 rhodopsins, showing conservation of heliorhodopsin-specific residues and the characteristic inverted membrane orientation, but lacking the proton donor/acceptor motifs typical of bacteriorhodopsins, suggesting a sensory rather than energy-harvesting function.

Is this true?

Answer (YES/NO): NO